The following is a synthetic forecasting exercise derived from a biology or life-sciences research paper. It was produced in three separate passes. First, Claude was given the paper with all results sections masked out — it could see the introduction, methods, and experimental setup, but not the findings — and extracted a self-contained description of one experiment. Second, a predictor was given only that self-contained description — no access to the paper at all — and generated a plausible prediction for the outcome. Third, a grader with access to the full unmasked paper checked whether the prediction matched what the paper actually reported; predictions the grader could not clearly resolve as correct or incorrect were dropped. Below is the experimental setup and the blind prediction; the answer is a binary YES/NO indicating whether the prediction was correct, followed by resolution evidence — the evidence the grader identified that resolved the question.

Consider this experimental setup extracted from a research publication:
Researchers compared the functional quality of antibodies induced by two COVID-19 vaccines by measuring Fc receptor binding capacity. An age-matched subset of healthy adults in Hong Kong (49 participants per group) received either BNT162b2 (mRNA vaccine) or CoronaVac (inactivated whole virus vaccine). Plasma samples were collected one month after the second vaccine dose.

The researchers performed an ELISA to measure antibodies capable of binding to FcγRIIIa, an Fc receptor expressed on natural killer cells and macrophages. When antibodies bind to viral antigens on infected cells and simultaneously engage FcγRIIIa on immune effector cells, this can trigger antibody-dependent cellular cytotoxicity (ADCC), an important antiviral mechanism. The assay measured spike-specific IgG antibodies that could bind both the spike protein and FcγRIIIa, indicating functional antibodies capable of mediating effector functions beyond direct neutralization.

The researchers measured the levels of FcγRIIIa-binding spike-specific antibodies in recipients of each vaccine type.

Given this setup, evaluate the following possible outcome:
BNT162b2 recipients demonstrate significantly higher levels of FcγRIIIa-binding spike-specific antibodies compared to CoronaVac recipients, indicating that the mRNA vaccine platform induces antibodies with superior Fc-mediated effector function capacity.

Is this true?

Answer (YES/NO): YES